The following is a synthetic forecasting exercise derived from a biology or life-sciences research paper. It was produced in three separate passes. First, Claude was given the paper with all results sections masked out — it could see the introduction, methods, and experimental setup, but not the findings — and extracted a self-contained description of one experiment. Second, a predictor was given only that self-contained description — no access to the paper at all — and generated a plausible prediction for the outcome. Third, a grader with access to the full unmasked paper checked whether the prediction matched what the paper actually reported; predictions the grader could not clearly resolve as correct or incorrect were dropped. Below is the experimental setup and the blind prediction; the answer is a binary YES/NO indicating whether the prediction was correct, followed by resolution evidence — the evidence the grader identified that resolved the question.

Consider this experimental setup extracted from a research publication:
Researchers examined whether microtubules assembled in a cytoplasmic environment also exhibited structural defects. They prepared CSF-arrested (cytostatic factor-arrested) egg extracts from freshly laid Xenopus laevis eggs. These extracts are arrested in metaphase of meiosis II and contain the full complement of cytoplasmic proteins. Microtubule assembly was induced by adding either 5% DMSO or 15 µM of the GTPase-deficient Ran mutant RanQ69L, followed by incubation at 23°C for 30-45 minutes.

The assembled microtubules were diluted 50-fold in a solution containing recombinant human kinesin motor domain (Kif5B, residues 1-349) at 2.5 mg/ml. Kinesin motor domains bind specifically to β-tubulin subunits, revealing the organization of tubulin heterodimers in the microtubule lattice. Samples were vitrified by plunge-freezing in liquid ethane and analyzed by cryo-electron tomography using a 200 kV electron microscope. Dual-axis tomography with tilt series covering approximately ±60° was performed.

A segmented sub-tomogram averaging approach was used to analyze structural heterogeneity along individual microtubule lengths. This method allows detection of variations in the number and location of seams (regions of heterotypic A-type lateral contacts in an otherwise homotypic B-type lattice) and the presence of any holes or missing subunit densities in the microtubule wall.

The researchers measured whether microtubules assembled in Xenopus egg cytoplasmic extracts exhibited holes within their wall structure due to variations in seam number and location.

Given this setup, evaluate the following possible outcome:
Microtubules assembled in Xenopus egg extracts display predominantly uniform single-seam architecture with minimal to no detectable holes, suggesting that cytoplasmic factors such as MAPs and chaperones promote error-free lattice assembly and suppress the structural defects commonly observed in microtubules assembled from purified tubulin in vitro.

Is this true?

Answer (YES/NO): NO